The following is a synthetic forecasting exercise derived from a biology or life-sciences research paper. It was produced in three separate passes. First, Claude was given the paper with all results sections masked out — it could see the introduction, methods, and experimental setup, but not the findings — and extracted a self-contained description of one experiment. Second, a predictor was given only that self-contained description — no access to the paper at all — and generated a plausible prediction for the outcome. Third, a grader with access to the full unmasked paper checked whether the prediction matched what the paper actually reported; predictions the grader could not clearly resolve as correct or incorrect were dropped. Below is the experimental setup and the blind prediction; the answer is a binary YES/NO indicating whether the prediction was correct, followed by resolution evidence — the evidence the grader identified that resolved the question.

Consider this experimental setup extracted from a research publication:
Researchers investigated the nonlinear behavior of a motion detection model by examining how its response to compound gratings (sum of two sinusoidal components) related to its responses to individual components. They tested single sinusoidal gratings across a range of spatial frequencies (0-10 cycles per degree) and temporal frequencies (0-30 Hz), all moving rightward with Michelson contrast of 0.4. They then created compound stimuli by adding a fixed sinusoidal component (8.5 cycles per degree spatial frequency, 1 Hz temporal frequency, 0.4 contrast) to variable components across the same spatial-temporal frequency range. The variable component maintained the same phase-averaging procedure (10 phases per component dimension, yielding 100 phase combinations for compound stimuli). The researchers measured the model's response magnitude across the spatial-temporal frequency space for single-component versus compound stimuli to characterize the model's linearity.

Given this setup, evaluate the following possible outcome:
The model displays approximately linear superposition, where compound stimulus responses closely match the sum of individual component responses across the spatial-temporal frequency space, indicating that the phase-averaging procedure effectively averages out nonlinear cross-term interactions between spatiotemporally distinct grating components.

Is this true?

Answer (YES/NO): NO